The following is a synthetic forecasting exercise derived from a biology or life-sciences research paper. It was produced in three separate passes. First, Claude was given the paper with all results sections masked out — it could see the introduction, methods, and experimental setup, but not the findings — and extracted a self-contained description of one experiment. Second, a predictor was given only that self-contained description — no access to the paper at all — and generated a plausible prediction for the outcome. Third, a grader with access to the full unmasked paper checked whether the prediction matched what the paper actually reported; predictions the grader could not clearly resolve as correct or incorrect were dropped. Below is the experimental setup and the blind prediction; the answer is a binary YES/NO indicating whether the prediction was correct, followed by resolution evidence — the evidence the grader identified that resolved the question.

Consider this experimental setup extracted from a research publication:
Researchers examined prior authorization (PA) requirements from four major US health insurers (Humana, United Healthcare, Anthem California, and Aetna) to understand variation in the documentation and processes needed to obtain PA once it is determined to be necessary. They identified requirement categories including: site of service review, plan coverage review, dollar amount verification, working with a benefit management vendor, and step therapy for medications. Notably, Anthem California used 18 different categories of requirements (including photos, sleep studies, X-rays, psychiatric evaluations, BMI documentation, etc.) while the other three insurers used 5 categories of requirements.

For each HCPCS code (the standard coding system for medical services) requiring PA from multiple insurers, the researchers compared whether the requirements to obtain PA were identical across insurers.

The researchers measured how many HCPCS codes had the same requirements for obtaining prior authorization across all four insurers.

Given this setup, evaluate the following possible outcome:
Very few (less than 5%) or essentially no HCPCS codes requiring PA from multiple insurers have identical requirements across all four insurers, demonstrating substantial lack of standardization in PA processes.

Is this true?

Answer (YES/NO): YES